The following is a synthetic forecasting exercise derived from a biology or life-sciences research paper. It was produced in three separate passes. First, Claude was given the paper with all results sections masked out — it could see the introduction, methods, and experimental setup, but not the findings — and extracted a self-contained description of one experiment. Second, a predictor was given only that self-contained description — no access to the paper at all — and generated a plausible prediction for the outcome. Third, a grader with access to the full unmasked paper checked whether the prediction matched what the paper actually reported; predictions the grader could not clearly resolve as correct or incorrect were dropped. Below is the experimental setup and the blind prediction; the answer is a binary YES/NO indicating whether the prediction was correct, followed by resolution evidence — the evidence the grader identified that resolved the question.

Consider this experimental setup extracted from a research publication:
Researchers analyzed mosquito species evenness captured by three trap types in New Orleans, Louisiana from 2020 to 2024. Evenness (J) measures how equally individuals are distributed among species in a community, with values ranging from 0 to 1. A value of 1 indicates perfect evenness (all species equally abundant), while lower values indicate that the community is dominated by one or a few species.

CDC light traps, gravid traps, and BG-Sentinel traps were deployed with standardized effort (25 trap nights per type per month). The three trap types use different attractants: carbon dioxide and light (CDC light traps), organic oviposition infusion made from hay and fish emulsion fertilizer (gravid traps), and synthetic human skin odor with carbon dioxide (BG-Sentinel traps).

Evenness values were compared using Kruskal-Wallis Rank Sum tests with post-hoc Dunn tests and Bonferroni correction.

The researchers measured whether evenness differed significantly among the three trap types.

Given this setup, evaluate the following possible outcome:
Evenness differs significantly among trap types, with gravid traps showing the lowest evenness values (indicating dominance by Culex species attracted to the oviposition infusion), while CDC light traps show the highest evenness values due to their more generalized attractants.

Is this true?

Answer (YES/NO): YES